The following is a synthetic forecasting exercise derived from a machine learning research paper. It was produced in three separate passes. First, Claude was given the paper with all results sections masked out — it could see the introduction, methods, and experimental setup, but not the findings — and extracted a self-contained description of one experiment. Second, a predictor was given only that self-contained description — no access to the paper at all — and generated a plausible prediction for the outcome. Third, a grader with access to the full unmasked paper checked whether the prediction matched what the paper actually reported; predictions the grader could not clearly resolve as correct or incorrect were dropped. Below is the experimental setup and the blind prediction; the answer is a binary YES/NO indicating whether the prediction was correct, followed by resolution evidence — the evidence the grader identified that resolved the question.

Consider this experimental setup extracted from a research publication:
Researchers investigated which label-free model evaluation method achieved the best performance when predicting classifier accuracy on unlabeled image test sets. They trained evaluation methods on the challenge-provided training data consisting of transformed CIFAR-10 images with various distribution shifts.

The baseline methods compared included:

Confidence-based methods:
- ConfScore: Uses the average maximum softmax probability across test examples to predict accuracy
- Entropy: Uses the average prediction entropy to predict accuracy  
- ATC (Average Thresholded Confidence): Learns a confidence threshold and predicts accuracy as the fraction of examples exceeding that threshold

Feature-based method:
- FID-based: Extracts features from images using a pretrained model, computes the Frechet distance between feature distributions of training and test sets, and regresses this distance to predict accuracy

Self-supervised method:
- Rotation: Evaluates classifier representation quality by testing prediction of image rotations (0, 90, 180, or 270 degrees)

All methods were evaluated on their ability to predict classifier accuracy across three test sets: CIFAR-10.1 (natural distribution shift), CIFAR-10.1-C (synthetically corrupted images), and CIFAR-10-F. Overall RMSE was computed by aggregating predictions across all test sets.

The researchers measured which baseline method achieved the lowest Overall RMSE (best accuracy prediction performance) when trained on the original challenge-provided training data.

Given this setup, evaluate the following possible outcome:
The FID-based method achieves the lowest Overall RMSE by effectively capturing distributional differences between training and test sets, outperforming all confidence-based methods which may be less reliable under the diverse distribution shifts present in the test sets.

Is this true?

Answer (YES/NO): YES